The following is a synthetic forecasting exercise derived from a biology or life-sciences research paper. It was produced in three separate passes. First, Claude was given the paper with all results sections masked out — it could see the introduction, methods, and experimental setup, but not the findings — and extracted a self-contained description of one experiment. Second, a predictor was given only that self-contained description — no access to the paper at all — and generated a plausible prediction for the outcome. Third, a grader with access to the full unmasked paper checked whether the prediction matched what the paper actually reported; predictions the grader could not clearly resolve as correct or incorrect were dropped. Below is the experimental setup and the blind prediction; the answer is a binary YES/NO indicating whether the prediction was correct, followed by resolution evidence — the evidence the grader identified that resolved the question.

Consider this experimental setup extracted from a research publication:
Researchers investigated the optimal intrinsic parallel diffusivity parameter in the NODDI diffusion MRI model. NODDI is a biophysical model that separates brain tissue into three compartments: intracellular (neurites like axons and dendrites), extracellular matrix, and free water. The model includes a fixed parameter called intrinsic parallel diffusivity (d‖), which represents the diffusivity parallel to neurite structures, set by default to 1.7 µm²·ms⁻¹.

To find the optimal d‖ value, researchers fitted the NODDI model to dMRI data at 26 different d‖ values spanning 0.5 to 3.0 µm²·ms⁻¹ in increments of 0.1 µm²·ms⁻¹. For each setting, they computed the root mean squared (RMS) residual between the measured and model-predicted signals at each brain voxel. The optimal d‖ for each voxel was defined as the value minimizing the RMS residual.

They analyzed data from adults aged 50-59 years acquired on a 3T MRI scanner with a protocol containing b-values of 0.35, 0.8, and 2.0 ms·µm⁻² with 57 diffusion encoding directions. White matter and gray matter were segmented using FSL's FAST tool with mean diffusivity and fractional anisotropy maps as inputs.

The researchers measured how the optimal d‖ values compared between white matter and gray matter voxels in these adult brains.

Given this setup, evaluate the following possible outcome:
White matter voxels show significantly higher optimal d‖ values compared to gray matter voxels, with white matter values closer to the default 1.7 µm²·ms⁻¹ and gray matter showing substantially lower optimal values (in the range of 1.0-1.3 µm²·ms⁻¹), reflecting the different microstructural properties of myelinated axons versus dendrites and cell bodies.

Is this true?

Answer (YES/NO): YES